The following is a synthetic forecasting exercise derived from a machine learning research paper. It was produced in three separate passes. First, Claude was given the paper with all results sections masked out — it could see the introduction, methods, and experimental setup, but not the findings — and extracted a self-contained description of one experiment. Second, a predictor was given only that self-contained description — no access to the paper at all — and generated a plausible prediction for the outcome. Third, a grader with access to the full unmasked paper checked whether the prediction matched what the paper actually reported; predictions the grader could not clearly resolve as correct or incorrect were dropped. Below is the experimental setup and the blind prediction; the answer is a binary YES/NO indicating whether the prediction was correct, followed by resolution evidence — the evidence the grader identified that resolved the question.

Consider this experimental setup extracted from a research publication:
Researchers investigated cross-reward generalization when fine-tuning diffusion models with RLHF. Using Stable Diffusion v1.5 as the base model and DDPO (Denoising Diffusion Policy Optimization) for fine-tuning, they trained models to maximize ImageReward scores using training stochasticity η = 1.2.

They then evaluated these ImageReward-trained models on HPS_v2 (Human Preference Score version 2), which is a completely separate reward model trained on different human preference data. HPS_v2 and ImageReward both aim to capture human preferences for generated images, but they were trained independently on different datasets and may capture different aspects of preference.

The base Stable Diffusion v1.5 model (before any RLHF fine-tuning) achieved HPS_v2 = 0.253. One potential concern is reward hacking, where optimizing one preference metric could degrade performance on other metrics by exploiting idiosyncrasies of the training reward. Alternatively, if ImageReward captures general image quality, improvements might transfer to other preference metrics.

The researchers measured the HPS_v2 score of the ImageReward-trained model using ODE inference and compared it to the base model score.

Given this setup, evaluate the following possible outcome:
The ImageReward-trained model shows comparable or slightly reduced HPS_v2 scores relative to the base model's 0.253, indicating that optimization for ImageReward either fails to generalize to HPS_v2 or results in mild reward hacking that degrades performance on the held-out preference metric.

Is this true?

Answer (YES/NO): NO